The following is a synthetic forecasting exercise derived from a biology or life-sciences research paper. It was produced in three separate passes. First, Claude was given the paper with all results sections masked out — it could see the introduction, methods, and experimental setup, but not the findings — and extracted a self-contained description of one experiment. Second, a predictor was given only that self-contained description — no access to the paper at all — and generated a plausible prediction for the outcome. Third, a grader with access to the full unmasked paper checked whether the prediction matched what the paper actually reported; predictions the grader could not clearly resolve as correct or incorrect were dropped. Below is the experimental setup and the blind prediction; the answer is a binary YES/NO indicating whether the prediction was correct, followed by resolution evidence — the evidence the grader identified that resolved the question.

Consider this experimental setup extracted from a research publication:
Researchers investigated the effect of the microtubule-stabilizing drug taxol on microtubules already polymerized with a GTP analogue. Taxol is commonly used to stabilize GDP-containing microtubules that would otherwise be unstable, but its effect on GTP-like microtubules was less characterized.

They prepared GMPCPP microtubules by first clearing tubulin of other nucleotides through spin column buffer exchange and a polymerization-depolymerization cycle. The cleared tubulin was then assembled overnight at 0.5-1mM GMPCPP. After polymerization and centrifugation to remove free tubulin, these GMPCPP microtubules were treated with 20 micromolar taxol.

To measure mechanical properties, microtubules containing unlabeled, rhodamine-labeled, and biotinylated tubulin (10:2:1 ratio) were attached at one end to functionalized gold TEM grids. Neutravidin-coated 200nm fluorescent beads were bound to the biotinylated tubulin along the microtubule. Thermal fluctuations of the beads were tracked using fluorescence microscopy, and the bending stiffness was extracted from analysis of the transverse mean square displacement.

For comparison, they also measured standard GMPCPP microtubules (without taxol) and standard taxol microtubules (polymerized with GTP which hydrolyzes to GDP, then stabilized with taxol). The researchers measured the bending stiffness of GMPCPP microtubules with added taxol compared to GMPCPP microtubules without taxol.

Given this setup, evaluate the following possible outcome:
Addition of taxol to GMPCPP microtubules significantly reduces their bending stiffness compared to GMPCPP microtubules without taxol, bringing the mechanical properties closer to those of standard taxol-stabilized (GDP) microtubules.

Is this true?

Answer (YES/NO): NO